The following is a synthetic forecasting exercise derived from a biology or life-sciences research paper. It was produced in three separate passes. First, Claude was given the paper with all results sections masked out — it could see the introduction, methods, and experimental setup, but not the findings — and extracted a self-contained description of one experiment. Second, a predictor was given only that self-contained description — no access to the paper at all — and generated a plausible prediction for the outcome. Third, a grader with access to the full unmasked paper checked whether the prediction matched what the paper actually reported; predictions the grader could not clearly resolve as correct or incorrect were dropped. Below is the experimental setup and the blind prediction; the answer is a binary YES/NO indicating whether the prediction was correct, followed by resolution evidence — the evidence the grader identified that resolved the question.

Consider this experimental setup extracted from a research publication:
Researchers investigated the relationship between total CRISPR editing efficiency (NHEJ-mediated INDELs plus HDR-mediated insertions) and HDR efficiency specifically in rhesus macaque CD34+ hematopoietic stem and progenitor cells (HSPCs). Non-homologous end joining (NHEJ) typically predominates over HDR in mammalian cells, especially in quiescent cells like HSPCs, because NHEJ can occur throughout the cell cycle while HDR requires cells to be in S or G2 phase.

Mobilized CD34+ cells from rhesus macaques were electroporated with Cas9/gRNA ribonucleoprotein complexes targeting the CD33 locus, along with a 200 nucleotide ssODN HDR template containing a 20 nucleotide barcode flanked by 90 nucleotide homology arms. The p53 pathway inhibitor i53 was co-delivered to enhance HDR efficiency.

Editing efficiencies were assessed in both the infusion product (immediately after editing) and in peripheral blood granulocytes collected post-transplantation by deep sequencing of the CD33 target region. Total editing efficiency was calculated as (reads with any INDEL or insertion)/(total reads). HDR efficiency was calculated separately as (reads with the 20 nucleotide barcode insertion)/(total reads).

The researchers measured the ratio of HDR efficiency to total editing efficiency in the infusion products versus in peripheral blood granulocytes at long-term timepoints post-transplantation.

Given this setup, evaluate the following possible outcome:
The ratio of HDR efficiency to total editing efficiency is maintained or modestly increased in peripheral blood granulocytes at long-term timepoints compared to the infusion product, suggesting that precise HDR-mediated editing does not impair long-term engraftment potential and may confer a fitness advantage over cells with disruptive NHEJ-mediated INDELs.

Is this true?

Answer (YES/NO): NO